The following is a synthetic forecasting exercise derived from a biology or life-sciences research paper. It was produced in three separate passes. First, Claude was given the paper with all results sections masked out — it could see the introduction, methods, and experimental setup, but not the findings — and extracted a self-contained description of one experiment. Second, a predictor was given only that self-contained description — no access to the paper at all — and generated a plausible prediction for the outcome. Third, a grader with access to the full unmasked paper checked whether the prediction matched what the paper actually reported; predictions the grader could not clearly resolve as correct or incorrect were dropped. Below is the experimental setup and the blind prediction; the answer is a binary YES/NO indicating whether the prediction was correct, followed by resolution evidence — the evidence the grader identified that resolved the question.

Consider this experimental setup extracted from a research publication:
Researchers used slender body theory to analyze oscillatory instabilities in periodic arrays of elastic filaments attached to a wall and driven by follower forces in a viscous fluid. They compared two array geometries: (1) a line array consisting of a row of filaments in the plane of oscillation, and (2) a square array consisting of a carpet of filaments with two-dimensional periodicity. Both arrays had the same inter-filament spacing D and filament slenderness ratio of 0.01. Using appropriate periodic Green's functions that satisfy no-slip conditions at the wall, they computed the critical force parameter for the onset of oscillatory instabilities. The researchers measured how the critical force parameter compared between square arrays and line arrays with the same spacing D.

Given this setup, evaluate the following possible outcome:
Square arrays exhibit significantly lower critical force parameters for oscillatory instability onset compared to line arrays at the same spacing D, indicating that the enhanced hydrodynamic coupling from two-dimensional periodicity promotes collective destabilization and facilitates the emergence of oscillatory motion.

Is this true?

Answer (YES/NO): YES